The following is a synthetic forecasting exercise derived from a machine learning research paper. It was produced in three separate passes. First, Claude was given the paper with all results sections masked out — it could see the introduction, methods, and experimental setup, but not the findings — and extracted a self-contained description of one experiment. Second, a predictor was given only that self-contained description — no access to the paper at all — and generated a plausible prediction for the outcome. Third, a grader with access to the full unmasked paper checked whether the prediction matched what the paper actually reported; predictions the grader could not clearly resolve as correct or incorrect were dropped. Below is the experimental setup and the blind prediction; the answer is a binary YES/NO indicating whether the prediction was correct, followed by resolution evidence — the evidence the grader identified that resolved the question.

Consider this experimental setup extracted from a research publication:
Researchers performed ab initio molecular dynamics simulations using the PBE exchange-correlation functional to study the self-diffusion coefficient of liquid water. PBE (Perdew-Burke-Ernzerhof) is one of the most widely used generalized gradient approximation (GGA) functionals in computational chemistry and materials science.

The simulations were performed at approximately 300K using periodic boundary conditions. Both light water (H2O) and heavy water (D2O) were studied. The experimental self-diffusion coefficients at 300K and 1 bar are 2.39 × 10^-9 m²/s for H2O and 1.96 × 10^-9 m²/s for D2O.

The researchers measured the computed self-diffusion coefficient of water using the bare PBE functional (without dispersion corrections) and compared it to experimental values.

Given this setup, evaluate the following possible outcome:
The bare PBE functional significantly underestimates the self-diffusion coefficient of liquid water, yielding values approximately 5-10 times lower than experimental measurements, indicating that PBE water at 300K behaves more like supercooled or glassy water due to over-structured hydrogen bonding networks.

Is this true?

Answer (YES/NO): YES